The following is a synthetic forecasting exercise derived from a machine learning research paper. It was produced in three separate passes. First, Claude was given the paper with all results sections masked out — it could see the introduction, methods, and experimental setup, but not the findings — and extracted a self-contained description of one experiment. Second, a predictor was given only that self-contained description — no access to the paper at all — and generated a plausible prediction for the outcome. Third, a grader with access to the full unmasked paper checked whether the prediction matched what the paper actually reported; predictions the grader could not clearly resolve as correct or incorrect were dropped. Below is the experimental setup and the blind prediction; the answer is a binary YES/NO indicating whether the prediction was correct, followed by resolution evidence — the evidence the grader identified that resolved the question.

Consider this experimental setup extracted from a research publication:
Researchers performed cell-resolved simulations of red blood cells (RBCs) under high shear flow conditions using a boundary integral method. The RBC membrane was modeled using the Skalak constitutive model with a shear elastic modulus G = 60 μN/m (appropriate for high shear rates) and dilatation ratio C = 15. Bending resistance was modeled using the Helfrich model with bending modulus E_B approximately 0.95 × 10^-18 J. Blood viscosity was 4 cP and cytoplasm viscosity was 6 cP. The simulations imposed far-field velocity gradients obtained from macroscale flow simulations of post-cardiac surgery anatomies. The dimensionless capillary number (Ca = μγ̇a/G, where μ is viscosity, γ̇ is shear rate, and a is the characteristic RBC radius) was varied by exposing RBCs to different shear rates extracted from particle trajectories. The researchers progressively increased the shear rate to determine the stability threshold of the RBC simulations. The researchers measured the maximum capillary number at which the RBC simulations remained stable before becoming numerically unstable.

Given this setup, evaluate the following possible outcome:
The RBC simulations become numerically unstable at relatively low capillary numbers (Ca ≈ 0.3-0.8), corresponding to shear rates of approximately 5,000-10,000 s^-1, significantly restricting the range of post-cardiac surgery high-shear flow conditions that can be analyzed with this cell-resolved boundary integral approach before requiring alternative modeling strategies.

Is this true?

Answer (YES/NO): NO